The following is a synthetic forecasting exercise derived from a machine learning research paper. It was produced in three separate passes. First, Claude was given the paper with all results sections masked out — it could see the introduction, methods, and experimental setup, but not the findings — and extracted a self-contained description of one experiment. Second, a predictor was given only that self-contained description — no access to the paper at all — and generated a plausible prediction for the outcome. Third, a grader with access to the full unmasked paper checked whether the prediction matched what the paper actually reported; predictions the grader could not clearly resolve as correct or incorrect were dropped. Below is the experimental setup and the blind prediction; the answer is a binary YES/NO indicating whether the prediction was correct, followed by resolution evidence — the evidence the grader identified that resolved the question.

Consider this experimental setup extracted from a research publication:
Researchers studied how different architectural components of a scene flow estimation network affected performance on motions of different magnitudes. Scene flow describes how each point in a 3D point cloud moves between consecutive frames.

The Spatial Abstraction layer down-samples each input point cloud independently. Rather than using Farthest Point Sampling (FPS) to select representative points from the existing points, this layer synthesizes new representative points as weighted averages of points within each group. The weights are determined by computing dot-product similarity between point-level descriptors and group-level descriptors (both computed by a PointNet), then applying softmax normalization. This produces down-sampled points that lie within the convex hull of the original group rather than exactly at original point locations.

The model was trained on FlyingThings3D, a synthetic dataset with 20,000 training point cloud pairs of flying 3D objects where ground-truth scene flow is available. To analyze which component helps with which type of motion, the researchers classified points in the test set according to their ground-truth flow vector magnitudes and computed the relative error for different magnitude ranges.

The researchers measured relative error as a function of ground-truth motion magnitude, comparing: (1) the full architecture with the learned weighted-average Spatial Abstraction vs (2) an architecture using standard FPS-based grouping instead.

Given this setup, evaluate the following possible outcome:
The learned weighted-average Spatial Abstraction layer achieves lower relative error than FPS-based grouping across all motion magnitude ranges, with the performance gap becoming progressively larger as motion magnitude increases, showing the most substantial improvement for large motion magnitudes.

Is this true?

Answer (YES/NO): NO